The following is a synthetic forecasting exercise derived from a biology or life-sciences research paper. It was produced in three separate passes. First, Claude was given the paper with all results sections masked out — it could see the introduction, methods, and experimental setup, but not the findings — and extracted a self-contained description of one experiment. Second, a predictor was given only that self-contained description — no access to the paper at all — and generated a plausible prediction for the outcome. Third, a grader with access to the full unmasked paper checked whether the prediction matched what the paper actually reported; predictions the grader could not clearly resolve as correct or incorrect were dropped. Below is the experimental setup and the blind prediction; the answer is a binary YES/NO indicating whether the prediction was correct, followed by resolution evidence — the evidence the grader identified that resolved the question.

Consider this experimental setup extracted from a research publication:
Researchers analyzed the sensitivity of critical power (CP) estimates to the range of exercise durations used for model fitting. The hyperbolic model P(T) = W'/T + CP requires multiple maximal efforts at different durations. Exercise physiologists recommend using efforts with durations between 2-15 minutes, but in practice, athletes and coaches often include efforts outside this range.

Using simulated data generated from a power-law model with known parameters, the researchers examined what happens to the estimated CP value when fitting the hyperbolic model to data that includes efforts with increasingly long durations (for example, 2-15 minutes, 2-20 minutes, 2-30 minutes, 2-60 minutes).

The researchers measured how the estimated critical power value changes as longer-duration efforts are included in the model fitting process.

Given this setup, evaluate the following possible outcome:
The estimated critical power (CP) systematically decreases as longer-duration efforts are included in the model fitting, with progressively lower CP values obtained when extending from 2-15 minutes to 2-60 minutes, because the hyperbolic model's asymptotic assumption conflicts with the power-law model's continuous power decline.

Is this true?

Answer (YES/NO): YES